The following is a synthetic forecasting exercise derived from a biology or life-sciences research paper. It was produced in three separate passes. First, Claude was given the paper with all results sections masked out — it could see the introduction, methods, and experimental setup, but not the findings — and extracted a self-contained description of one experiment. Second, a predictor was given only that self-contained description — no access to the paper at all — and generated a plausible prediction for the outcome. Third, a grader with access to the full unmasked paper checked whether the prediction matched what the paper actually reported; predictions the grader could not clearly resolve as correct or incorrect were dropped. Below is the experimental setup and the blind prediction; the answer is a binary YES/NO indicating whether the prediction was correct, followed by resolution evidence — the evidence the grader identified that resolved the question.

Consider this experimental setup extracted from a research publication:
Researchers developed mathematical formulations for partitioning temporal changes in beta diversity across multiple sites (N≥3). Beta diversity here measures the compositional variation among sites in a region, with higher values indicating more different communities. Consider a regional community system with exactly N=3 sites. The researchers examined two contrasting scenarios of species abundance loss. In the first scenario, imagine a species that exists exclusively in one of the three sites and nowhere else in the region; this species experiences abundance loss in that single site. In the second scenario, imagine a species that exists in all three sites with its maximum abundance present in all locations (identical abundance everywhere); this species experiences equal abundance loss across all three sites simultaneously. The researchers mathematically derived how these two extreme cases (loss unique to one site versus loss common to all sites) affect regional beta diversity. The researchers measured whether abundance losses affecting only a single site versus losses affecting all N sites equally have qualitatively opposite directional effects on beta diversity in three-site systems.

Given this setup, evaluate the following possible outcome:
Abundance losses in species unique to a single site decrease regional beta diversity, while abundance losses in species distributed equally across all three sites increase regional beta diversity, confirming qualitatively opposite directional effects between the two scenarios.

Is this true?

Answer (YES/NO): YES